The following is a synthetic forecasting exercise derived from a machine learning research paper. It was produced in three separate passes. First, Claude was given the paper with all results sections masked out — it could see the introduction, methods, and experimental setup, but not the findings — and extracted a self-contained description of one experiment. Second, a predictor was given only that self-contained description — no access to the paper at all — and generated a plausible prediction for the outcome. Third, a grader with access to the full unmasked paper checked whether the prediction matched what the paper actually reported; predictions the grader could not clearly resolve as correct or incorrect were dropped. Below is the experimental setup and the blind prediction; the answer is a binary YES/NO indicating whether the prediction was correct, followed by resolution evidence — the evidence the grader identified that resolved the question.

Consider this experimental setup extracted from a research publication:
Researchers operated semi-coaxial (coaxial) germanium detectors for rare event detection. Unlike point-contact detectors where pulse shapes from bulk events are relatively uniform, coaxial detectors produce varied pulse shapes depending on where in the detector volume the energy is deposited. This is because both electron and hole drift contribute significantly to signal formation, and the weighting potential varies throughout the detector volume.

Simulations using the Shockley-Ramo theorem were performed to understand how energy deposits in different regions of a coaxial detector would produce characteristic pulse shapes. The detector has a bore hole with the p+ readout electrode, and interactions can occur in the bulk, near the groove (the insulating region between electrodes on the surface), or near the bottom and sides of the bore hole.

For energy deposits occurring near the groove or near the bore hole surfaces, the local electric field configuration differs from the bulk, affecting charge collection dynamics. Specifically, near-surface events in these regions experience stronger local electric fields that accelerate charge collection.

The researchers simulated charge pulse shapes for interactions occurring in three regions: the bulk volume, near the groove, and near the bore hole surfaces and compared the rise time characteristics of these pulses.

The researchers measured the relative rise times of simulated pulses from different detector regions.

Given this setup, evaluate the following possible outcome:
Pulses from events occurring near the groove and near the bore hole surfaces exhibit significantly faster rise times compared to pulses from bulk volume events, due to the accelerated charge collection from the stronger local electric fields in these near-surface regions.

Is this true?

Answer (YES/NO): YES